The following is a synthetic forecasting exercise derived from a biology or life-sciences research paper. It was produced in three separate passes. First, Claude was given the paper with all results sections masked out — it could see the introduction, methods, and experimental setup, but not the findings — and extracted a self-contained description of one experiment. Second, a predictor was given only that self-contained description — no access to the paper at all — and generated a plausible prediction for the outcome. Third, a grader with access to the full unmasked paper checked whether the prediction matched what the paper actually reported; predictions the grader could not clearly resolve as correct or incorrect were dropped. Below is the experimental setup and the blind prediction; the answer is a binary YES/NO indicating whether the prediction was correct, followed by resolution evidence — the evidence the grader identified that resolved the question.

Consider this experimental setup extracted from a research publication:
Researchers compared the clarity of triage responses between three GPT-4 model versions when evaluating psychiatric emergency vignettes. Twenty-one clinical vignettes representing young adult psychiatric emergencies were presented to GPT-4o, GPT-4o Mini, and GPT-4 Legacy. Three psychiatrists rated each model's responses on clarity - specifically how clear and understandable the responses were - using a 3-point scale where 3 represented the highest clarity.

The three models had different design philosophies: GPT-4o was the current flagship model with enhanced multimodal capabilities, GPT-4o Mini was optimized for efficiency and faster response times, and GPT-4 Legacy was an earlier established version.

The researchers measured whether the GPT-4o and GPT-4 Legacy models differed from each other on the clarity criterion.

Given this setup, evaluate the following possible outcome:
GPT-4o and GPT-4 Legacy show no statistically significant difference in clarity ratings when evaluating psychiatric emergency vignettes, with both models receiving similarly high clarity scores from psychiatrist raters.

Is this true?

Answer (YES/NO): YES